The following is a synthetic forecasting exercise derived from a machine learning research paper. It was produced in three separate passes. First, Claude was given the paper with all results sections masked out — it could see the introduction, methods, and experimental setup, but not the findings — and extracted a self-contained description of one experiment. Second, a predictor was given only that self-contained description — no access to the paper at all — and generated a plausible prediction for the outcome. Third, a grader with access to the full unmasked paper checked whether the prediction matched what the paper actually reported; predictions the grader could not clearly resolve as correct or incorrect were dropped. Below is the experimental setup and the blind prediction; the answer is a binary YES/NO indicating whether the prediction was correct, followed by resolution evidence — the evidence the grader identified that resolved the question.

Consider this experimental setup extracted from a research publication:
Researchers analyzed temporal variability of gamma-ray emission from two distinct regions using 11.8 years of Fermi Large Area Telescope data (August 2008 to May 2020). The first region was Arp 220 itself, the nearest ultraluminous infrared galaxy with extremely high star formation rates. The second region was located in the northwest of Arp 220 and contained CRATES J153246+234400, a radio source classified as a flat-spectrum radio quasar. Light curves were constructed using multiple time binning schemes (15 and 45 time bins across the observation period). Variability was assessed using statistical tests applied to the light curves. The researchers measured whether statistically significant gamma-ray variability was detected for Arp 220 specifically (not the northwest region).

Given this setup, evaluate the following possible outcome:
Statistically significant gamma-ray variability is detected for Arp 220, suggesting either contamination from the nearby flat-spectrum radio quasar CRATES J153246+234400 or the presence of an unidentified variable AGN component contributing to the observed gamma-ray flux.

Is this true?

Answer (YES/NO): NO